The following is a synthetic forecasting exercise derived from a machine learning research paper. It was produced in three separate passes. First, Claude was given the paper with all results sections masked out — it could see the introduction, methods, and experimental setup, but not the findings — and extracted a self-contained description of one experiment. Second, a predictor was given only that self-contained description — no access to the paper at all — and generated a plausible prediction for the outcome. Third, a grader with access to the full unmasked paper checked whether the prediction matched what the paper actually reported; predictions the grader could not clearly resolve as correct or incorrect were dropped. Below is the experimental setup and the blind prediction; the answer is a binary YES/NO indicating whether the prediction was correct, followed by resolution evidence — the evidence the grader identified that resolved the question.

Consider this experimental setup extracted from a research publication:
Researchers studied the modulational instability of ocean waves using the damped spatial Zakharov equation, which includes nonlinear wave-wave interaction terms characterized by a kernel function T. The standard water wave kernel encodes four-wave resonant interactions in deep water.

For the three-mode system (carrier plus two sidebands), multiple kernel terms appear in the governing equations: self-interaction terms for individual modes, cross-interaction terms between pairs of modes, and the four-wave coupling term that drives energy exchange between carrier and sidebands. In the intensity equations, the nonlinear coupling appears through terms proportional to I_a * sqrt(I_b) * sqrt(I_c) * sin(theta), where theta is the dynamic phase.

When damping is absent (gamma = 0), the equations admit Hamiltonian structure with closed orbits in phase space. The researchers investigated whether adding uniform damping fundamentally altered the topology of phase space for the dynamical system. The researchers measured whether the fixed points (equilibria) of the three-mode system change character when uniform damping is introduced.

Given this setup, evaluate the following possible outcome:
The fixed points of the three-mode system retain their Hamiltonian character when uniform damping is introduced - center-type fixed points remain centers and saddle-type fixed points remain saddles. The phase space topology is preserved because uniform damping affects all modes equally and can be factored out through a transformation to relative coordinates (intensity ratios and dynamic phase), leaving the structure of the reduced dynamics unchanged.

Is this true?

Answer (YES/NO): NO